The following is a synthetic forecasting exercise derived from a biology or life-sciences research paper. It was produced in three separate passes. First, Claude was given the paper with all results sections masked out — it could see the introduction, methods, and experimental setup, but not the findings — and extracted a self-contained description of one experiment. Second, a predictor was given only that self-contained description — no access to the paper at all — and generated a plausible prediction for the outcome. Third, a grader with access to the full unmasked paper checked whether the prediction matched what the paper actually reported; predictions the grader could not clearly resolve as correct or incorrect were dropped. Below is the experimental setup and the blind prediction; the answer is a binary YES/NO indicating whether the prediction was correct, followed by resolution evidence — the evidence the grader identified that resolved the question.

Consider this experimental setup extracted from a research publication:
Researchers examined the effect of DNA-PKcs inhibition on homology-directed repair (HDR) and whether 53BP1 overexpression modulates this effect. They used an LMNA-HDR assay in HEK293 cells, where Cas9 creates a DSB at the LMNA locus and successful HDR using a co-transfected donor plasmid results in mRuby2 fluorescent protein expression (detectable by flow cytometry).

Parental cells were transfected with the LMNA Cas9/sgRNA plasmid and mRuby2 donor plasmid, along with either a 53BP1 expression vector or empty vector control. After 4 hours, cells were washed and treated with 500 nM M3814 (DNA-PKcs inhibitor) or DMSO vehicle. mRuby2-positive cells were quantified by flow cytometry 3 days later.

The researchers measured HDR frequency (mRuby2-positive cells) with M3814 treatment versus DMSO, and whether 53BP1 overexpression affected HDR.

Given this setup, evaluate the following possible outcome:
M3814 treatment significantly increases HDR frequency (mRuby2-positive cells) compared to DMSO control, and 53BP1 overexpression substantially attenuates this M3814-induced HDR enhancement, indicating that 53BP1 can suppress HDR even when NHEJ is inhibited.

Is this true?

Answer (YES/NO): YES